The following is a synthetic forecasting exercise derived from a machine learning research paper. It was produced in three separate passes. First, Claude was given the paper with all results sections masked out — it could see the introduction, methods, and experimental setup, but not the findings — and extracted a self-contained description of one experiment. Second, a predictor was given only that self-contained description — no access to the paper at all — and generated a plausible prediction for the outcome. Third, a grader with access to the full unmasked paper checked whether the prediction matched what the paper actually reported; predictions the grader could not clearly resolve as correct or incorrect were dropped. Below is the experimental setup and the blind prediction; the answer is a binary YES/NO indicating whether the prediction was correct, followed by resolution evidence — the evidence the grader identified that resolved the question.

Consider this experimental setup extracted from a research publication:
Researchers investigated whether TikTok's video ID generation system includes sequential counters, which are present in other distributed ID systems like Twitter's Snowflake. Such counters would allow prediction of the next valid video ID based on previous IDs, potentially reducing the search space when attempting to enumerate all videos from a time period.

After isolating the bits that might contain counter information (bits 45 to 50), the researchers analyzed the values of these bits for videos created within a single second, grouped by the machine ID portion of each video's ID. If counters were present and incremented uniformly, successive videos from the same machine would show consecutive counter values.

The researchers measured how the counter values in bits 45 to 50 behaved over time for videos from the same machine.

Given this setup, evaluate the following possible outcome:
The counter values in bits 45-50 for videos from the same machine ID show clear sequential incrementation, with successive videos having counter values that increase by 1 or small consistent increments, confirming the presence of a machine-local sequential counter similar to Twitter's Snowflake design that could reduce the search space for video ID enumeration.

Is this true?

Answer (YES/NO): NO